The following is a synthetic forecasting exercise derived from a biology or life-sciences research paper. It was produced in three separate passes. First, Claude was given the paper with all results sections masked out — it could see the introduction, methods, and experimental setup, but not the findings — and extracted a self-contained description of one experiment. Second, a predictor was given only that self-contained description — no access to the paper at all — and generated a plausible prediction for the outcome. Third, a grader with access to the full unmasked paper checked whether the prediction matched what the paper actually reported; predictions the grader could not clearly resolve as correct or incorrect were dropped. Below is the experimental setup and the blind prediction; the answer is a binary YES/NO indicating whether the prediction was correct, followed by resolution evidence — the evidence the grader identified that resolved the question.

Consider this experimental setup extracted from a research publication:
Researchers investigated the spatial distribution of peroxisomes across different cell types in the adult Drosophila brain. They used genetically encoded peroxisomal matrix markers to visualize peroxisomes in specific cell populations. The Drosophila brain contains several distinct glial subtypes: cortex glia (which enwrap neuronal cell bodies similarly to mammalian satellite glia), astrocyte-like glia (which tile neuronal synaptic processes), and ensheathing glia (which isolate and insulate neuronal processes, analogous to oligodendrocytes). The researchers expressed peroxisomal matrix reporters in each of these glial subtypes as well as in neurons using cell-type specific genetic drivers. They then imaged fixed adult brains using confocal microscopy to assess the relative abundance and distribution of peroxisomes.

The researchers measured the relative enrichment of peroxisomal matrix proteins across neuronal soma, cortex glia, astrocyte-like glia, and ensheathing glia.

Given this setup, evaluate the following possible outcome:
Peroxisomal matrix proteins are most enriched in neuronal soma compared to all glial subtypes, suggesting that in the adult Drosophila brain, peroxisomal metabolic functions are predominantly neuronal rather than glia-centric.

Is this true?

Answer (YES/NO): NO